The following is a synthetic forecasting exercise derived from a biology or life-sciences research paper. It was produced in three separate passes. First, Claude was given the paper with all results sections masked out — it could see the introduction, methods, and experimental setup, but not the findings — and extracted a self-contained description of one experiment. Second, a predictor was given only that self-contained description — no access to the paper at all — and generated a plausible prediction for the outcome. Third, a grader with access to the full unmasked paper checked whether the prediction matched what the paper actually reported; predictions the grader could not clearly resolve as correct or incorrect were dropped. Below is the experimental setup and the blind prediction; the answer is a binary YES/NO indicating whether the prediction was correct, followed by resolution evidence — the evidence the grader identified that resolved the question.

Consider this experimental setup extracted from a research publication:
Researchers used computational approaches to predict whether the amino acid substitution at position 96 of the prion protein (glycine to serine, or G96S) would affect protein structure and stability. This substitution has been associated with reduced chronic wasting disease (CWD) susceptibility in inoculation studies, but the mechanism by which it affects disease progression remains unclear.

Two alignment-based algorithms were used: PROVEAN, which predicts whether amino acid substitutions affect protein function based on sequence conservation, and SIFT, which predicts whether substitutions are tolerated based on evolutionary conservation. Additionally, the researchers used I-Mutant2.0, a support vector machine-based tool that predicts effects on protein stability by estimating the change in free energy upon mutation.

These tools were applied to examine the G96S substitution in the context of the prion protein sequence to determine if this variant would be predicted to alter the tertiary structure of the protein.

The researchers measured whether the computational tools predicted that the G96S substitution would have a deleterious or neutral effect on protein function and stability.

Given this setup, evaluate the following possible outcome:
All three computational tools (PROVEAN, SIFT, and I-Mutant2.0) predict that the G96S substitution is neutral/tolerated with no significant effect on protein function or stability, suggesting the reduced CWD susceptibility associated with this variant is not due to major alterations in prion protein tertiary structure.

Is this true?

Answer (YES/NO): YES